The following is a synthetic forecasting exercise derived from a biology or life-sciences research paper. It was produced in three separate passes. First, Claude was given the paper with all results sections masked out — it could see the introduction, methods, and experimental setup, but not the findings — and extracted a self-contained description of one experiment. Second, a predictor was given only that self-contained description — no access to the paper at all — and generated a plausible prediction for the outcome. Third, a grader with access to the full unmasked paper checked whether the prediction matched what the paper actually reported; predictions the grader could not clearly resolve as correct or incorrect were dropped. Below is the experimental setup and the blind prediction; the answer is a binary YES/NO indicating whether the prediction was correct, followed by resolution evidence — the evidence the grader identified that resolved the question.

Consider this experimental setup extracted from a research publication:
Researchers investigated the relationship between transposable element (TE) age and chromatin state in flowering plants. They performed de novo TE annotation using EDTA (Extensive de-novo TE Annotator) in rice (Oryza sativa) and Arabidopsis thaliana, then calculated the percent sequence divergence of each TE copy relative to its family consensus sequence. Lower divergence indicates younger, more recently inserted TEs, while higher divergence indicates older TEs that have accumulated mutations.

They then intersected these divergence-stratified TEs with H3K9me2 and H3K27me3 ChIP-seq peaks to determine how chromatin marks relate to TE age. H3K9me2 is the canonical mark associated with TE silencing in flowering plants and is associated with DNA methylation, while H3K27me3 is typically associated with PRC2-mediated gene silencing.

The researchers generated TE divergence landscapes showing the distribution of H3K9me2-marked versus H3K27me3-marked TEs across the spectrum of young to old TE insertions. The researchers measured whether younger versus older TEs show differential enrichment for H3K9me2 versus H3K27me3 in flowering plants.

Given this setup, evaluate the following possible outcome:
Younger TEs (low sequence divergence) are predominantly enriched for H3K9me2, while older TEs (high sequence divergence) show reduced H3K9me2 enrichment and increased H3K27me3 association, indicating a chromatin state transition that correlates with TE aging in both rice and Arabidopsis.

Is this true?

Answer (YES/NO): YES